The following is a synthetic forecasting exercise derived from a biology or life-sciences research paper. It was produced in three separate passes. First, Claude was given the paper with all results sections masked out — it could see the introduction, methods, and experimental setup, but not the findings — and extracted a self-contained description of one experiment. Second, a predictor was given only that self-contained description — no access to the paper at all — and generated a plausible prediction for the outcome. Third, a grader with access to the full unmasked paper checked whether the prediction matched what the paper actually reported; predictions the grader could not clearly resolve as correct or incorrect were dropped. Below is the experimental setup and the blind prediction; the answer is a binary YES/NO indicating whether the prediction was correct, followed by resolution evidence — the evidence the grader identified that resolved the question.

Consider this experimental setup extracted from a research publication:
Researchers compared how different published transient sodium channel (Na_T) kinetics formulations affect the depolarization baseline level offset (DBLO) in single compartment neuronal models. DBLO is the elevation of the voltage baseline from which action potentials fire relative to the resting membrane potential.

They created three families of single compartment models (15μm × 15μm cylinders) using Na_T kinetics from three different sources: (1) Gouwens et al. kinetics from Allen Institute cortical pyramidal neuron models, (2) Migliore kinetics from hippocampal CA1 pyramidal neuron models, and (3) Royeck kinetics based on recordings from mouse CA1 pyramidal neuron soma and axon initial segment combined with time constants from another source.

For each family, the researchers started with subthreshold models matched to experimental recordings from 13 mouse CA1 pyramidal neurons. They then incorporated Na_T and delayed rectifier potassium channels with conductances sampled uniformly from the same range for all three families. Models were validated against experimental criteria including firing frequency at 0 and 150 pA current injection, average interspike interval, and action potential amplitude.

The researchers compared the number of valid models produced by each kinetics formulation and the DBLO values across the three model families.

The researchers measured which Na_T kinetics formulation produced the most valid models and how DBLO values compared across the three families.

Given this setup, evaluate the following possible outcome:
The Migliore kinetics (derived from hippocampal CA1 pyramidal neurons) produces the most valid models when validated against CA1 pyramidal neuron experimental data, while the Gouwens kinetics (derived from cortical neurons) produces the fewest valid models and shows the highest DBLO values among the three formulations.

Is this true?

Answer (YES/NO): NO